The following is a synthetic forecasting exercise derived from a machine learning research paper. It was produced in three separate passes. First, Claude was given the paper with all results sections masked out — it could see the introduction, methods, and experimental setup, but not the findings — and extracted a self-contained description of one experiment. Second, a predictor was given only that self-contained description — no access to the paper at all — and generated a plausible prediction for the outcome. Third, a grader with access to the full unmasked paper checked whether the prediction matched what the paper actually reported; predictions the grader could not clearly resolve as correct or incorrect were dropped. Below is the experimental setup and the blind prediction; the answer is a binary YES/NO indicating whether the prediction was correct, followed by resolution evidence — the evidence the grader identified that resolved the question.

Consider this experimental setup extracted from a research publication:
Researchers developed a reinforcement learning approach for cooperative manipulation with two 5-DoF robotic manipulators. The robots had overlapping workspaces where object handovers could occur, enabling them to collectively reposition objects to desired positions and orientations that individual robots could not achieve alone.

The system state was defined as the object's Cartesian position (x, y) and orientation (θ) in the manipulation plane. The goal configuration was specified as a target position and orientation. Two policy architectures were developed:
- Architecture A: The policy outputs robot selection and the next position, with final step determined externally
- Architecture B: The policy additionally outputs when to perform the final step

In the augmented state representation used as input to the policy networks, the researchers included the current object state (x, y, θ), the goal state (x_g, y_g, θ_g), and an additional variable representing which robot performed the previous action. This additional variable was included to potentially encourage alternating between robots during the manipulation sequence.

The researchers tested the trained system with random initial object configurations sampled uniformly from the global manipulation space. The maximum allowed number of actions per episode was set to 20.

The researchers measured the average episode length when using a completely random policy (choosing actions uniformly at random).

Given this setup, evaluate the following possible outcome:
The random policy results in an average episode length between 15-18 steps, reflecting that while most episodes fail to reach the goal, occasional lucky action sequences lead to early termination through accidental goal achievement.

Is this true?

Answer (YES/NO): NO